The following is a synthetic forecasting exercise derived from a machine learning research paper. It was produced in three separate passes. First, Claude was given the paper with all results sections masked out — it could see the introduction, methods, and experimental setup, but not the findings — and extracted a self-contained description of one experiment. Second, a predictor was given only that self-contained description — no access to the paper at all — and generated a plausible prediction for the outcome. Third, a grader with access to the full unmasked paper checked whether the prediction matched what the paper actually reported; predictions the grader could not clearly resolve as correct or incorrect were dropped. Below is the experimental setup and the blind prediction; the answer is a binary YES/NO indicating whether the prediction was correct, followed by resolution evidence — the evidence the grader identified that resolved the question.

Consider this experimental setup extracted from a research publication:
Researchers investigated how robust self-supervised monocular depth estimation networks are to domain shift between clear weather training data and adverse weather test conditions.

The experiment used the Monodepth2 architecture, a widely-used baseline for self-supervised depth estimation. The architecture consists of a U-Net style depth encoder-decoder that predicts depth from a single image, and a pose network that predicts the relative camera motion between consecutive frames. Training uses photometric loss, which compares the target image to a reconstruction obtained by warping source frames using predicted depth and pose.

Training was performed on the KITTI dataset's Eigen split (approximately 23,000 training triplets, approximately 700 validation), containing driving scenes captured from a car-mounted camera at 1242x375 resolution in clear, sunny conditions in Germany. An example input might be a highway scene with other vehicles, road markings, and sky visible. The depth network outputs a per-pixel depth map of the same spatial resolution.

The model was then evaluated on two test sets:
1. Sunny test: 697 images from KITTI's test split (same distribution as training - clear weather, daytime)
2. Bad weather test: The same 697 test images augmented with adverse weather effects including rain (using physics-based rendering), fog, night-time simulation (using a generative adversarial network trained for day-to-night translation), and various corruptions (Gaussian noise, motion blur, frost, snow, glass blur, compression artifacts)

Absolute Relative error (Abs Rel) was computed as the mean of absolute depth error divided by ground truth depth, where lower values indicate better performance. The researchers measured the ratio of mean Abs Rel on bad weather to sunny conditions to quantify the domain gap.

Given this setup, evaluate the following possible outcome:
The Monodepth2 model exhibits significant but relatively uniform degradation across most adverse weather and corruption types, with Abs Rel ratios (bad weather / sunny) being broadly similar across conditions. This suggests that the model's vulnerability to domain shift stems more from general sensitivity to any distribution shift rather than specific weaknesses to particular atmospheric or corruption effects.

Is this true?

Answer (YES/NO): NO